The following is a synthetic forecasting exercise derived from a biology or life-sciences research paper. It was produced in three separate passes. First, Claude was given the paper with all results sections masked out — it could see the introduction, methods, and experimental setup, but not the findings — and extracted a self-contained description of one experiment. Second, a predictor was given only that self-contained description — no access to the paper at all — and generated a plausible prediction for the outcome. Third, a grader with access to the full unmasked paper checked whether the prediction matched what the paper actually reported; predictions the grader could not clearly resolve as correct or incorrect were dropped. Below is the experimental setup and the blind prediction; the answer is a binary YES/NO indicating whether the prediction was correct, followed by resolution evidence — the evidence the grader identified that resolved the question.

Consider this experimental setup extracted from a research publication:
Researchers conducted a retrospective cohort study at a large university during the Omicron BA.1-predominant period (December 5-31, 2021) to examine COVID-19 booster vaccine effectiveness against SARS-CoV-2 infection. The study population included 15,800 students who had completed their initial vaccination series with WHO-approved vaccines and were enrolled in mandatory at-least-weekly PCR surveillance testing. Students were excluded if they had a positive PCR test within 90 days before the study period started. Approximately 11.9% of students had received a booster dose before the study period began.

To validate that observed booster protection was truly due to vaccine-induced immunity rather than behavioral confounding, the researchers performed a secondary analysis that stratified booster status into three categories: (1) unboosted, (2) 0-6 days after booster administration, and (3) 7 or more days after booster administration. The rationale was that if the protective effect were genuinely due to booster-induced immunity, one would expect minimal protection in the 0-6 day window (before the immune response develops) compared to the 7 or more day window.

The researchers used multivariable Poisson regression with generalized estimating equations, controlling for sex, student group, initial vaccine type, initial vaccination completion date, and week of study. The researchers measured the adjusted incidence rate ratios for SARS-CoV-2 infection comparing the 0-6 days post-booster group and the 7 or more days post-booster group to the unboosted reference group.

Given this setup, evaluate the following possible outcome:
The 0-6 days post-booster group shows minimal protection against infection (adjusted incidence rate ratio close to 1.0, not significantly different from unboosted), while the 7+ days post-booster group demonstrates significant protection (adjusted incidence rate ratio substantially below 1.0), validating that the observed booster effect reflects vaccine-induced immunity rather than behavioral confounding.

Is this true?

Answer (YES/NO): YES